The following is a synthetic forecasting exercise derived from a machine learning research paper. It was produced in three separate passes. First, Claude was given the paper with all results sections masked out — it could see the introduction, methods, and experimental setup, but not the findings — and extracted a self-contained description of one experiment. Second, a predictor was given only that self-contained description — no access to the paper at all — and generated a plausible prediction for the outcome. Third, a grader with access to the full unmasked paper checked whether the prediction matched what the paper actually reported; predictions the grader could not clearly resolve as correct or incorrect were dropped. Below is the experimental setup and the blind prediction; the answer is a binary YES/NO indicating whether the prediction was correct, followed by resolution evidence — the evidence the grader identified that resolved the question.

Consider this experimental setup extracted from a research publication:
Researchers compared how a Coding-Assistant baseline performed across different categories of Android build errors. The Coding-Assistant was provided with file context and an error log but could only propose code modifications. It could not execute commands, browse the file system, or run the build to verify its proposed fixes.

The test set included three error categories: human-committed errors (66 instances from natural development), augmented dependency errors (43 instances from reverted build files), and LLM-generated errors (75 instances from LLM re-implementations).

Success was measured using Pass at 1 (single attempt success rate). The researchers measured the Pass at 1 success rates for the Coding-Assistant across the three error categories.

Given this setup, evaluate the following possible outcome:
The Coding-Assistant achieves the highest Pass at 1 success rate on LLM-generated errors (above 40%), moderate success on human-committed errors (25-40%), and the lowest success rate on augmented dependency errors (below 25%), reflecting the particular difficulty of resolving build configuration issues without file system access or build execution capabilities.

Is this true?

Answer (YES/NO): NO